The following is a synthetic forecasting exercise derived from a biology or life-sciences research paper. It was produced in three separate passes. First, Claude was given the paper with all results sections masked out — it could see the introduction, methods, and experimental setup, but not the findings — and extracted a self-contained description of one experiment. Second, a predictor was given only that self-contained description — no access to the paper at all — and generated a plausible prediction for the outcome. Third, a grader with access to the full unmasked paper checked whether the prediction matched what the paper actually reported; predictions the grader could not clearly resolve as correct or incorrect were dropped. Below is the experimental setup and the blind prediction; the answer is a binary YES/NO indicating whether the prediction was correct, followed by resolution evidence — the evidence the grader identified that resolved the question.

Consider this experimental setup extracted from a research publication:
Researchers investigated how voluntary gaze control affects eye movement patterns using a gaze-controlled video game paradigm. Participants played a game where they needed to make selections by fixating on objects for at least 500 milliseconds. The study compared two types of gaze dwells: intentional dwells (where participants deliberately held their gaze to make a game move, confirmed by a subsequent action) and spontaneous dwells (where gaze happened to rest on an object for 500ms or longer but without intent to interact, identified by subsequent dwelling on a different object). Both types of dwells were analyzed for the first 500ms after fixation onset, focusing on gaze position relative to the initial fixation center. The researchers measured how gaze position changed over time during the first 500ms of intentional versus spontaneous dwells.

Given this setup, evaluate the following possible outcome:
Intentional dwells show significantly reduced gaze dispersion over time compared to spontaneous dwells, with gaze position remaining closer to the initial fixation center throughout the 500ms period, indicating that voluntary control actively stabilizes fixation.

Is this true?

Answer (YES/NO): NO